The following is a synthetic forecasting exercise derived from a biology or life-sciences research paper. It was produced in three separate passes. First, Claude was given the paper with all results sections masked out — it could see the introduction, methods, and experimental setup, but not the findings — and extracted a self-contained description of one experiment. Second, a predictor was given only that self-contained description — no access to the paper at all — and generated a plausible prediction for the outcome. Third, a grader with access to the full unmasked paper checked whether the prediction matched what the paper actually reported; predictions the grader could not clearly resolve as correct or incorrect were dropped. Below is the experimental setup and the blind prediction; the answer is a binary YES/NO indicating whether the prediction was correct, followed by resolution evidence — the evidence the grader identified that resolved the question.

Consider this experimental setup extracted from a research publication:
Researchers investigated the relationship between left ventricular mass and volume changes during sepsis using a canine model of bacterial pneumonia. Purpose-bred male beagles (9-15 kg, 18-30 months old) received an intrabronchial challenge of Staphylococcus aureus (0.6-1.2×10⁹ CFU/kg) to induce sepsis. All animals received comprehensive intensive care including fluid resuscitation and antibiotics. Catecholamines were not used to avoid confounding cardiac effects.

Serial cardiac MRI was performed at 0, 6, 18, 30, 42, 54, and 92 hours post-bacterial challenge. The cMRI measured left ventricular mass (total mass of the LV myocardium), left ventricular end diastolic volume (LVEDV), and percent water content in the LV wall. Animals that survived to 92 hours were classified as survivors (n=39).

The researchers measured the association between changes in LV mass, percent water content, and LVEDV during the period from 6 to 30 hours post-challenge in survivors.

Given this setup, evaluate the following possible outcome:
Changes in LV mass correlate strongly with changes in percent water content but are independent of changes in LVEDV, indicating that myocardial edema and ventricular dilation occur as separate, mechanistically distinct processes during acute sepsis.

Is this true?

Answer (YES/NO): NO